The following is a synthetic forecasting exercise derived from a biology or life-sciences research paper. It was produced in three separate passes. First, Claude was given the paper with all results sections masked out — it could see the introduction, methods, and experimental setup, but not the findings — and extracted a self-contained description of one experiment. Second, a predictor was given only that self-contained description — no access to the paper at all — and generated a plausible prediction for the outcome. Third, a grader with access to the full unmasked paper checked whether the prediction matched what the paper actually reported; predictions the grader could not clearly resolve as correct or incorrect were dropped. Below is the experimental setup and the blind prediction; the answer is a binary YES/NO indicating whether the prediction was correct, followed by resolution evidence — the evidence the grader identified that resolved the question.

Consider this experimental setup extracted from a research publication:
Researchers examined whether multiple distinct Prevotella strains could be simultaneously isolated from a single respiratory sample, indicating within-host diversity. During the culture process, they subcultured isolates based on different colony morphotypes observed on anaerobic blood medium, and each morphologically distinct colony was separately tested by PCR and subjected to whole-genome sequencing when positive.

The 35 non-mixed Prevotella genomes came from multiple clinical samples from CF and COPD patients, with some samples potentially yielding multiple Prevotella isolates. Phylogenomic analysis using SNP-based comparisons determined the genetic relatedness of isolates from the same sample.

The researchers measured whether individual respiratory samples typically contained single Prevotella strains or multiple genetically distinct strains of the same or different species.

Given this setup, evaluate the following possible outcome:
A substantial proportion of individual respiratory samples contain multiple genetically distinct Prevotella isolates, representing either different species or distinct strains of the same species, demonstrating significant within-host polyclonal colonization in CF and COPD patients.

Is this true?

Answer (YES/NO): NO